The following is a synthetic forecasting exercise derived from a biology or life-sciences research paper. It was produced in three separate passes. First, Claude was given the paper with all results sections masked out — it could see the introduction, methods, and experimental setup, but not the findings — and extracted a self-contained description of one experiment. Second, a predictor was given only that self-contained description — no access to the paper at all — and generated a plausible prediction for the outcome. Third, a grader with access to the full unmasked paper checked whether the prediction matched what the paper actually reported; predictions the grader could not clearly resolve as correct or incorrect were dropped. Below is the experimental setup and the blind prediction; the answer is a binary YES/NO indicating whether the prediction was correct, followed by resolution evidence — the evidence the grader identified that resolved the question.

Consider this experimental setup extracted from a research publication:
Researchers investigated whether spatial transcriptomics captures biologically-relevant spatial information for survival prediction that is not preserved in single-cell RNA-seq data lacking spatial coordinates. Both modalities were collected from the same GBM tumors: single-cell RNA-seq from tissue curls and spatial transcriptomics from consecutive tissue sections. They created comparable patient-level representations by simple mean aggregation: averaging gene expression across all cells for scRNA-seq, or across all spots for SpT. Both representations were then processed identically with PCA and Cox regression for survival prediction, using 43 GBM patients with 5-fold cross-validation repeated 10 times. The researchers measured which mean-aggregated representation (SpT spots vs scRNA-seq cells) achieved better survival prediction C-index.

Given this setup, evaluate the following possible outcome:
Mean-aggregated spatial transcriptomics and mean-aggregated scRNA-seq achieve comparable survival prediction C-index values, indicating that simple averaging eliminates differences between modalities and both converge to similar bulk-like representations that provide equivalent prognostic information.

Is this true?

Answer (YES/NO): NO